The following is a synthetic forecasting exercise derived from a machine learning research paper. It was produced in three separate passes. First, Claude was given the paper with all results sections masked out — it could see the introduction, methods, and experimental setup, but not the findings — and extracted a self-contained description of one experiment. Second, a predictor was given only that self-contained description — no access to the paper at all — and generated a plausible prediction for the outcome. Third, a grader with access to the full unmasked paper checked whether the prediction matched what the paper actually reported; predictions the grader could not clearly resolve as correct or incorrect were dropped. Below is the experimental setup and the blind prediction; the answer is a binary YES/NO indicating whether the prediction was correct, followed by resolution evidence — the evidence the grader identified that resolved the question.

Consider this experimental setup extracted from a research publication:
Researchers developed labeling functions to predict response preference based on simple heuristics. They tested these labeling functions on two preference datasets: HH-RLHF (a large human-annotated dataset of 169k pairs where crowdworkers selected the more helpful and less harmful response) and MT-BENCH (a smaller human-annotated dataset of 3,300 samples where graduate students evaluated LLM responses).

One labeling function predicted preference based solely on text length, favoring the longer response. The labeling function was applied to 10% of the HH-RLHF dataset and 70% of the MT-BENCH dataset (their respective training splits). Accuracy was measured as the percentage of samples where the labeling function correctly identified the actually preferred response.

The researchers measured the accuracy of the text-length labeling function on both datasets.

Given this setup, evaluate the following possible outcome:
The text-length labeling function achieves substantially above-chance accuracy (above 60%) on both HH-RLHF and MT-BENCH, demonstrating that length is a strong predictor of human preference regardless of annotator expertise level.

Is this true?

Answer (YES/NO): NO